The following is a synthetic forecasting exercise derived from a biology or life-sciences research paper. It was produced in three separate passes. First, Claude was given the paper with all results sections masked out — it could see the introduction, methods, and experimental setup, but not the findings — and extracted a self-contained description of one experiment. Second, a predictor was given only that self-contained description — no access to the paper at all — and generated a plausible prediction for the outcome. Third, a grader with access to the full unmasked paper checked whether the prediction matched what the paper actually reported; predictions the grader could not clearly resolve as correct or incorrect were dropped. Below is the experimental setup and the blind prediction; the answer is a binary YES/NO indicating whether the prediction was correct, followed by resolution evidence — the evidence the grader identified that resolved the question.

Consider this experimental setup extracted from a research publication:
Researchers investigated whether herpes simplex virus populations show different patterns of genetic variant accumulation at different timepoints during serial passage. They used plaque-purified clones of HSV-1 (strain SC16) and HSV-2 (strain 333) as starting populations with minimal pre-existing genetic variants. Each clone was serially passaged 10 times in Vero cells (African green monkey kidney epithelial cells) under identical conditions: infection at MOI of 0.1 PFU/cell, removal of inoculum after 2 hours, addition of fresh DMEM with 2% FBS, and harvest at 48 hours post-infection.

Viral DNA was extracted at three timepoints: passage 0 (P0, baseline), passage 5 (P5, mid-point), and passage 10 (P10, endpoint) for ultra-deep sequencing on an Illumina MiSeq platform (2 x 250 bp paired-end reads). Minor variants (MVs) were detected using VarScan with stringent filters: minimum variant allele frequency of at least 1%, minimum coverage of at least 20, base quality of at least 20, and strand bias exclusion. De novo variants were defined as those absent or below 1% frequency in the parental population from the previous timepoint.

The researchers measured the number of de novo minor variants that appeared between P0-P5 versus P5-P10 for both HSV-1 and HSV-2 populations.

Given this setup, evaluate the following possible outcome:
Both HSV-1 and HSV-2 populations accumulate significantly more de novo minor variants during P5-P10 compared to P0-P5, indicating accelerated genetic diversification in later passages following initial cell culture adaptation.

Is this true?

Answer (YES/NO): NO